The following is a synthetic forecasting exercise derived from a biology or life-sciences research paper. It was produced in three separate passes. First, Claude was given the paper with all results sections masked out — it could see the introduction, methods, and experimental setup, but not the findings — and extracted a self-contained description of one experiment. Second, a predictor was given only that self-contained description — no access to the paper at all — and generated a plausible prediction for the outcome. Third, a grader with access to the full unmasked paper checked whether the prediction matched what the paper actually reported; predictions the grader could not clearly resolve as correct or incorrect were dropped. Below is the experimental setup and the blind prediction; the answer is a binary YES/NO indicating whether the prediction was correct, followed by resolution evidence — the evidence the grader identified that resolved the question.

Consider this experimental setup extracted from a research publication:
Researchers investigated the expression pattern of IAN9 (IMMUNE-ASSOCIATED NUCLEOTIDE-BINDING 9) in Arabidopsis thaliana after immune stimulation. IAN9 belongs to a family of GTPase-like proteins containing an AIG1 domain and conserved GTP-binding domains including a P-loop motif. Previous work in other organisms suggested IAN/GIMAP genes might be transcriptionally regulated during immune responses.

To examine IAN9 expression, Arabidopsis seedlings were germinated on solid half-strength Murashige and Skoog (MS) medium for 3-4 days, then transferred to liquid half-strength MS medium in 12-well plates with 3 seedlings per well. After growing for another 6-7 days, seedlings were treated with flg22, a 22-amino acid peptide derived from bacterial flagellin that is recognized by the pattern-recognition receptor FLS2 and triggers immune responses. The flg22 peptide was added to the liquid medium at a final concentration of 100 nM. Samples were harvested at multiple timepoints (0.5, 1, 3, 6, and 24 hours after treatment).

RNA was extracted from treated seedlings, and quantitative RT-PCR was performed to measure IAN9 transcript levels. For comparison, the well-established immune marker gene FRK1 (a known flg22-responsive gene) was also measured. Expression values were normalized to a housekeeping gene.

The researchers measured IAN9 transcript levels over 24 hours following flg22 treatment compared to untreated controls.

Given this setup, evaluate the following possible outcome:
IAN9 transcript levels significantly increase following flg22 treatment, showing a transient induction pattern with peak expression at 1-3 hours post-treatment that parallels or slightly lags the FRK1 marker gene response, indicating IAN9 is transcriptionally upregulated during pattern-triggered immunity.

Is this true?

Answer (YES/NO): NO